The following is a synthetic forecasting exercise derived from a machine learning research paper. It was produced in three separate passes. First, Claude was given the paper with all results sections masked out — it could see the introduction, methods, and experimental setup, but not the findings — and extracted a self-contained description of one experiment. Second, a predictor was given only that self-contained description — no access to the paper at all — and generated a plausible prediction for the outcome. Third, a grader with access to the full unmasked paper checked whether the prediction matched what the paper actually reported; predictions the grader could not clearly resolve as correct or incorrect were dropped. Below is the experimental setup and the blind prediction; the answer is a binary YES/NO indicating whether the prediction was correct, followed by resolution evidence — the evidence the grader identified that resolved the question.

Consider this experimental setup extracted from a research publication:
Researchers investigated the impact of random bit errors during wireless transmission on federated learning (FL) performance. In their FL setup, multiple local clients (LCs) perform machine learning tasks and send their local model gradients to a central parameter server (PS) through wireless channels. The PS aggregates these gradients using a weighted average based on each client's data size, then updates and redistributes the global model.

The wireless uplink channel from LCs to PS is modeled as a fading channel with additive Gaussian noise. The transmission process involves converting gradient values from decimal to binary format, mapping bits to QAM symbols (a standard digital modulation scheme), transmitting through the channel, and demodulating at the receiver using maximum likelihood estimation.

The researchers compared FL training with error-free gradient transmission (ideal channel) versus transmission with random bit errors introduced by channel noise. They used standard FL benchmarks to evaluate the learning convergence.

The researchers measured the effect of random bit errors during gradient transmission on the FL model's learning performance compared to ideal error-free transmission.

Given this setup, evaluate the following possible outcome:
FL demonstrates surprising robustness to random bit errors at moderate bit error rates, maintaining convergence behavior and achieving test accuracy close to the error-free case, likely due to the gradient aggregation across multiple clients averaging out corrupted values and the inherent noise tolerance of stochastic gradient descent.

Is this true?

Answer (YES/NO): NO